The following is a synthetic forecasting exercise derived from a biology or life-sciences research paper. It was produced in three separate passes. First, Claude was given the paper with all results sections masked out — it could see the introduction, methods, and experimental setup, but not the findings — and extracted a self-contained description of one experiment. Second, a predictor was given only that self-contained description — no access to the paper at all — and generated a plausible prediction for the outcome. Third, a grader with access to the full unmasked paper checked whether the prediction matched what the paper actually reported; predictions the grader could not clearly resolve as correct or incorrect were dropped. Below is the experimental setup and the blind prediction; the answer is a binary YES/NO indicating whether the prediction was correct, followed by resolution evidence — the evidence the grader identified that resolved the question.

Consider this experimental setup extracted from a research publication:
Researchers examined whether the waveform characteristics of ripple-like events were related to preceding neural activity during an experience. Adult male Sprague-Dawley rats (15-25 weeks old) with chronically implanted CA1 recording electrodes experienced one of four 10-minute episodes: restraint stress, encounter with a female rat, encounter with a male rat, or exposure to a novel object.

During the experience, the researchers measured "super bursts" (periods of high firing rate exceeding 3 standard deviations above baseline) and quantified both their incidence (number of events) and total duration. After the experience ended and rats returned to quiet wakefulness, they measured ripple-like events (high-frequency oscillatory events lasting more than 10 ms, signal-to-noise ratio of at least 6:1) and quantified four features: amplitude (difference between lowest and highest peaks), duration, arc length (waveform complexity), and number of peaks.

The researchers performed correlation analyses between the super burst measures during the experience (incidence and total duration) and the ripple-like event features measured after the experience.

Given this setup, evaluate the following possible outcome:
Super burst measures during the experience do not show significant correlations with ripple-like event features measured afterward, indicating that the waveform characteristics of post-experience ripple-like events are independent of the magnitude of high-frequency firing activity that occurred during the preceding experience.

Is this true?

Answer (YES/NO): NO